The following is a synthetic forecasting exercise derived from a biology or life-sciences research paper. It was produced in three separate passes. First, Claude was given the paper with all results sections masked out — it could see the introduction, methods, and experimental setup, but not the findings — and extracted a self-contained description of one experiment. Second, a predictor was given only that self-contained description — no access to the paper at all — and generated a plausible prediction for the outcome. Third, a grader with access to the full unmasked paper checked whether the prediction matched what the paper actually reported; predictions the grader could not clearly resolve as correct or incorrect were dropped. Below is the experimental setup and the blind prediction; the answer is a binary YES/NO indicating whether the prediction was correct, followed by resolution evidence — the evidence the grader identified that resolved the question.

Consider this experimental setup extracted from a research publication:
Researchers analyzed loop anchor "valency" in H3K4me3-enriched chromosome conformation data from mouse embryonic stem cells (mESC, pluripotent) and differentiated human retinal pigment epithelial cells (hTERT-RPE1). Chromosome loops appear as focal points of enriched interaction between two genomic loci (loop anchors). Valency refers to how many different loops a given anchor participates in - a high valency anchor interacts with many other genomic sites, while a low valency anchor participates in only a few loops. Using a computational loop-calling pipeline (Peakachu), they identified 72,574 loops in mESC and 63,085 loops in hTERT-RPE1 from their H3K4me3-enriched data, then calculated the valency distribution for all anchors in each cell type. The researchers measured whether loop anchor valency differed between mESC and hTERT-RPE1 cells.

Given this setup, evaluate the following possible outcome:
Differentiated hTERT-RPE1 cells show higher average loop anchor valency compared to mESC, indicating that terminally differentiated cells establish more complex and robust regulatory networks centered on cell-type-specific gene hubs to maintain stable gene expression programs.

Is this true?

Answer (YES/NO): YES